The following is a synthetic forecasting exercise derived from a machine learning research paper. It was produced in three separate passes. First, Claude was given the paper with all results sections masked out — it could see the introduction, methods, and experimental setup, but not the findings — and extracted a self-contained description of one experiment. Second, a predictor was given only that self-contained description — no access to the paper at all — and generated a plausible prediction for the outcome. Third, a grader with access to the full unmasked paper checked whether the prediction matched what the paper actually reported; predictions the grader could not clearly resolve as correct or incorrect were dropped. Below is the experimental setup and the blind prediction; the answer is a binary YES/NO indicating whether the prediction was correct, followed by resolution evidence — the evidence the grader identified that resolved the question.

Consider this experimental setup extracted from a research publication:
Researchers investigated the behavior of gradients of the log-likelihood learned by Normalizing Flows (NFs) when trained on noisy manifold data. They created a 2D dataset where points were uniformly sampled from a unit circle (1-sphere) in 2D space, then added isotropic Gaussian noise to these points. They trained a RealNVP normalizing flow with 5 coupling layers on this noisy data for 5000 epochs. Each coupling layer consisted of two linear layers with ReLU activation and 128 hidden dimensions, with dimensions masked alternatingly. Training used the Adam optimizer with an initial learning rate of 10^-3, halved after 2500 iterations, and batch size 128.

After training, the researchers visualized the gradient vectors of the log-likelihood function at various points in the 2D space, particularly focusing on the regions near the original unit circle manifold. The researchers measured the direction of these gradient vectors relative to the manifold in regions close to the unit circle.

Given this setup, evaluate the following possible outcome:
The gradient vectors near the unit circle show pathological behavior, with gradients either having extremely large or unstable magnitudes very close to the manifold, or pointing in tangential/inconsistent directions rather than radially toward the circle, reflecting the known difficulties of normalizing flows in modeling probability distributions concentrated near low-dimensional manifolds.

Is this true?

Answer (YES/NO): NO